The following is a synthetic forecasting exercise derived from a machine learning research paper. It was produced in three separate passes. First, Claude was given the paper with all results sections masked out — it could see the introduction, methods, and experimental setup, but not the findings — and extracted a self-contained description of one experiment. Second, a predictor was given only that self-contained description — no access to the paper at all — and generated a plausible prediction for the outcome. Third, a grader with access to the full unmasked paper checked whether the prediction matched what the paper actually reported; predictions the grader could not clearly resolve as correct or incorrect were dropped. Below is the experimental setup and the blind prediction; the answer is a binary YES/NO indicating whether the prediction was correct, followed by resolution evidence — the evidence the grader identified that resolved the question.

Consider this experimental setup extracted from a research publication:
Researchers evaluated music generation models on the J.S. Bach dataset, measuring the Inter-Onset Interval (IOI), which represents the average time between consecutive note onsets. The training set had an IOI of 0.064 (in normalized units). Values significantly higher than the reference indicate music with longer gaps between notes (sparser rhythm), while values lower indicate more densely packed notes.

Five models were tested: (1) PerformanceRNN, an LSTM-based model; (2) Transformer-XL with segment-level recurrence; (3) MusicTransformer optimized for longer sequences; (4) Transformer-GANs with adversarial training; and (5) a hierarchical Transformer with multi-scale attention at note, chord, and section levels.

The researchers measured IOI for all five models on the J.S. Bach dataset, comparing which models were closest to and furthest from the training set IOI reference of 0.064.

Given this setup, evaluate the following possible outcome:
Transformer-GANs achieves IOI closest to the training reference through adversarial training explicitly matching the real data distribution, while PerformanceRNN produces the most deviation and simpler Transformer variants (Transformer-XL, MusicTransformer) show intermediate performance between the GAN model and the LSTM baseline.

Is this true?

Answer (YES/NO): NO